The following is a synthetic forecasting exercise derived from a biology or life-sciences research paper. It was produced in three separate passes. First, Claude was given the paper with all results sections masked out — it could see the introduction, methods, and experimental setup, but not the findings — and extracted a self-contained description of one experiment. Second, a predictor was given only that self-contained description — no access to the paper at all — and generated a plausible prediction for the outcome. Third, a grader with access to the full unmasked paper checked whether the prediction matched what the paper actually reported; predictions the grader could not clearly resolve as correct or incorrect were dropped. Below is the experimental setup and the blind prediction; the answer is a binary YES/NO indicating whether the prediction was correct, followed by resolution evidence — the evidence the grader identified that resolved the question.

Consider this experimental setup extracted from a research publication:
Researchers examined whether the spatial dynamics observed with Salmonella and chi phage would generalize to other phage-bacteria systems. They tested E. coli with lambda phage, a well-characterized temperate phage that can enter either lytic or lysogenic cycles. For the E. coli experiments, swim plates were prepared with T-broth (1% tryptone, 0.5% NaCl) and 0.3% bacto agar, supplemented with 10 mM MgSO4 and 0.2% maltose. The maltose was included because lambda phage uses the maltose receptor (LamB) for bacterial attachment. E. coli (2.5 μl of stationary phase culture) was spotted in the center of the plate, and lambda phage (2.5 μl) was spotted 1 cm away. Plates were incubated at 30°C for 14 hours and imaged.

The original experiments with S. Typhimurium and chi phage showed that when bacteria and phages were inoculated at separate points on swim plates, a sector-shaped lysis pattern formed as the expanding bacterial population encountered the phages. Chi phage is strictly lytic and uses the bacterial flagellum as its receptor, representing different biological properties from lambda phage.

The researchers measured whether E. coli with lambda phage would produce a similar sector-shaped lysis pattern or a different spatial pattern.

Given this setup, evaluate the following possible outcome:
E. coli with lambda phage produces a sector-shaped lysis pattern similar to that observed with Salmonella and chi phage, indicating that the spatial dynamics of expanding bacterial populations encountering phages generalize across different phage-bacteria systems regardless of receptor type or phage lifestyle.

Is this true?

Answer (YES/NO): YES